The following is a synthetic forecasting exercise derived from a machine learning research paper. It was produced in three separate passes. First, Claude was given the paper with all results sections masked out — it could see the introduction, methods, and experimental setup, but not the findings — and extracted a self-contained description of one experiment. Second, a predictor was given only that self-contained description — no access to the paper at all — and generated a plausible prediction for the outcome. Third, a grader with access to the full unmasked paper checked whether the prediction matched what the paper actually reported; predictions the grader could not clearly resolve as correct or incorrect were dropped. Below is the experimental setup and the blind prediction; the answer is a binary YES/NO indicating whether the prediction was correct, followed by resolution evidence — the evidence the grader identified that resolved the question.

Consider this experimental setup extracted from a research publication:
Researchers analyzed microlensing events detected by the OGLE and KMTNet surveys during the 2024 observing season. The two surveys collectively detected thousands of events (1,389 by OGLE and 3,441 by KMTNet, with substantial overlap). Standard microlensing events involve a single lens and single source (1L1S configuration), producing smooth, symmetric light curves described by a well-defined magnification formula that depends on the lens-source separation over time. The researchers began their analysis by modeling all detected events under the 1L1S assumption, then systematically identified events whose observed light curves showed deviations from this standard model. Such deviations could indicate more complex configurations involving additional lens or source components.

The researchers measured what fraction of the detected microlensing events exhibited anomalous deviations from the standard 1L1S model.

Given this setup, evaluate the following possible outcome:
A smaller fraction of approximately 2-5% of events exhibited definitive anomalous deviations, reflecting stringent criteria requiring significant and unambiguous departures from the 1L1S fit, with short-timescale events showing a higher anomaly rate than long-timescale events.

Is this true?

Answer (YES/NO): NO